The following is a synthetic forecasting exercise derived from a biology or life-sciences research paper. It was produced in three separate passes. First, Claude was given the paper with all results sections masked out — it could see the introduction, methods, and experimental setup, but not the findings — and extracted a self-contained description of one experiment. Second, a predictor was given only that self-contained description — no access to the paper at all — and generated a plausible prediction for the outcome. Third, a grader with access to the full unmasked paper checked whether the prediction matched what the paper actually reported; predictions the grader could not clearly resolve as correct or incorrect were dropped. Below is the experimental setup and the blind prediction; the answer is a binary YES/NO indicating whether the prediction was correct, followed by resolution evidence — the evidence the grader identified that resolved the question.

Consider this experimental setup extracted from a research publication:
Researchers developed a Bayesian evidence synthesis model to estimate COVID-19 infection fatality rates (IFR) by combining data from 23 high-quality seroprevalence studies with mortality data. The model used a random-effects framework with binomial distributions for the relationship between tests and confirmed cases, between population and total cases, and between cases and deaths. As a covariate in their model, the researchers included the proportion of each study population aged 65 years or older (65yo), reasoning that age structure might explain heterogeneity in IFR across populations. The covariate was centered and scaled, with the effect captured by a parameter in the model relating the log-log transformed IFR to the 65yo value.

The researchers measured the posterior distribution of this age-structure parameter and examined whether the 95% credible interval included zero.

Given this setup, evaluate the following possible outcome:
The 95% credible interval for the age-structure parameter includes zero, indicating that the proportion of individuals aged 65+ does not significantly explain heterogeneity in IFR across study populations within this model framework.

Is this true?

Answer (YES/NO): YES